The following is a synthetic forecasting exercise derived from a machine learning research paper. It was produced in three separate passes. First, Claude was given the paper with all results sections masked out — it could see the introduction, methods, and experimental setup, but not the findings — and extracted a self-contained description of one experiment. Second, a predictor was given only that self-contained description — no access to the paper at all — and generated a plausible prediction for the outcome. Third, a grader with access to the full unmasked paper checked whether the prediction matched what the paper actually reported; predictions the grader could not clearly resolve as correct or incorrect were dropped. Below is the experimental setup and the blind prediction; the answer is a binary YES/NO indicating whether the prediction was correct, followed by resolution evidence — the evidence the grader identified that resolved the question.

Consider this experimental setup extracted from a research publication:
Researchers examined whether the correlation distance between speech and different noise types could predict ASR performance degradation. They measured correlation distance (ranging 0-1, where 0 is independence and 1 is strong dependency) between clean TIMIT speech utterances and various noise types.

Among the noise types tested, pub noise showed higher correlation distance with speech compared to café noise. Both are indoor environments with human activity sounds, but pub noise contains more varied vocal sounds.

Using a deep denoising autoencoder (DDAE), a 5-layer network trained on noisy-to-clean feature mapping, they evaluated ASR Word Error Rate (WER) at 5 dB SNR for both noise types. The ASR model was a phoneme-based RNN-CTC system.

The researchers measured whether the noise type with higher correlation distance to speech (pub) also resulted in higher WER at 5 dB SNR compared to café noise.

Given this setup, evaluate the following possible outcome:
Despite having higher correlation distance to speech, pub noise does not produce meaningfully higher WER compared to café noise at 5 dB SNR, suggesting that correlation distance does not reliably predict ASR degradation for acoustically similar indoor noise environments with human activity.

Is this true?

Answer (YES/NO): NO